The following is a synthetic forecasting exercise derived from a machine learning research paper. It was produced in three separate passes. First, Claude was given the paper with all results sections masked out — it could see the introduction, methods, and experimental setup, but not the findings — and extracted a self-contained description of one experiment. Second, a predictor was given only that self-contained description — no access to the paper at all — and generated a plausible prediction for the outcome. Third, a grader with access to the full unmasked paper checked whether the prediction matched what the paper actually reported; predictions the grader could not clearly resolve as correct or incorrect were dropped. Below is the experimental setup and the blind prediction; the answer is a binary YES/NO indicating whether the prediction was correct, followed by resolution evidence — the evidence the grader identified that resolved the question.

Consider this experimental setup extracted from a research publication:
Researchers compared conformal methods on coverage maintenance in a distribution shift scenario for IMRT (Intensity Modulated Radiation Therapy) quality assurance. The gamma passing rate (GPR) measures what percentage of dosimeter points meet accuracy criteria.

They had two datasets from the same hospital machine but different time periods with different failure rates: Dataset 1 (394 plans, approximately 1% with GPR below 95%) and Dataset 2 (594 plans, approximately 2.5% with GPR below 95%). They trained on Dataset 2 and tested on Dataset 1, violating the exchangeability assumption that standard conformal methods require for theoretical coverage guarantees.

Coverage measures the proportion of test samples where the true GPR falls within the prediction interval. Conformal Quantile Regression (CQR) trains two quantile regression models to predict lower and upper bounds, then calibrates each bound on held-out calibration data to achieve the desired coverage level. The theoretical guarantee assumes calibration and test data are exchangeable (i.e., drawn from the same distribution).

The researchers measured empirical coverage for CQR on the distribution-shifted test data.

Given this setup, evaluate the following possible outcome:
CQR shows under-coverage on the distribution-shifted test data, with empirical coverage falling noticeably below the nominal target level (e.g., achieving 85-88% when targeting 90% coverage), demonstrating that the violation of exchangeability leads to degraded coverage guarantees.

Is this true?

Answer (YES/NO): NO